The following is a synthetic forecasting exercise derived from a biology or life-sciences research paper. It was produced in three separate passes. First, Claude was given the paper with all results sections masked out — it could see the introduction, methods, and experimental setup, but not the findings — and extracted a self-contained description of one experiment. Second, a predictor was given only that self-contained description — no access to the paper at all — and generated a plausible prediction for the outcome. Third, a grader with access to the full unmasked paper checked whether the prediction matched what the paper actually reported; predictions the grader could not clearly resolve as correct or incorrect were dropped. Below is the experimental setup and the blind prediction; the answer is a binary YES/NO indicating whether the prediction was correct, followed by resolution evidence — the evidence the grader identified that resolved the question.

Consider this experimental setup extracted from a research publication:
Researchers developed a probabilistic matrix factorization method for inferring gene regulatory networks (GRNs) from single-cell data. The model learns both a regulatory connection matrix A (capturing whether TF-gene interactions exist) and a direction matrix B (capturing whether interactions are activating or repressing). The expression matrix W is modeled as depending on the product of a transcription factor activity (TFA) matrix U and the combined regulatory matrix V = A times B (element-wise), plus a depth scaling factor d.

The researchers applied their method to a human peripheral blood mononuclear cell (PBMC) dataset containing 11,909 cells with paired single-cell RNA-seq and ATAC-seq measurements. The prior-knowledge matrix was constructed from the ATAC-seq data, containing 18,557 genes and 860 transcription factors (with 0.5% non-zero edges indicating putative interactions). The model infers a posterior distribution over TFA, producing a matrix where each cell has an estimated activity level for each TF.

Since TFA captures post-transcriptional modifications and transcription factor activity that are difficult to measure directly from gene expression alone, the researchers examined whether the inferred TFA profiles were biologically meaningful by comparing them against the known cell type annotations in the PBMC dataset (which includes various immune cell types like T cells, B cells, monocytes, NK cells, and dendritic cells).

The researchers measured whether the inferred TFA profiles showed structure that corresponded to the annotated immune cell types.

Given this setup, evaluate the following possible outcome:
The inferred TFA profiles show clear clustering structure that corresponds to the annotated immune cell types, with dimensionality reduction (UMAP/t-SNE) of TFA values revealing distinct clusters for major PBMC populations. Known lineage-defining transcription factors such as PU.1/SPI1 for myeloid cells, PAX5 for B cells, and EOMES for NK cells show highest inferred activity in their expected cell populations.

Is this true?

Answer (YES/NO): YES